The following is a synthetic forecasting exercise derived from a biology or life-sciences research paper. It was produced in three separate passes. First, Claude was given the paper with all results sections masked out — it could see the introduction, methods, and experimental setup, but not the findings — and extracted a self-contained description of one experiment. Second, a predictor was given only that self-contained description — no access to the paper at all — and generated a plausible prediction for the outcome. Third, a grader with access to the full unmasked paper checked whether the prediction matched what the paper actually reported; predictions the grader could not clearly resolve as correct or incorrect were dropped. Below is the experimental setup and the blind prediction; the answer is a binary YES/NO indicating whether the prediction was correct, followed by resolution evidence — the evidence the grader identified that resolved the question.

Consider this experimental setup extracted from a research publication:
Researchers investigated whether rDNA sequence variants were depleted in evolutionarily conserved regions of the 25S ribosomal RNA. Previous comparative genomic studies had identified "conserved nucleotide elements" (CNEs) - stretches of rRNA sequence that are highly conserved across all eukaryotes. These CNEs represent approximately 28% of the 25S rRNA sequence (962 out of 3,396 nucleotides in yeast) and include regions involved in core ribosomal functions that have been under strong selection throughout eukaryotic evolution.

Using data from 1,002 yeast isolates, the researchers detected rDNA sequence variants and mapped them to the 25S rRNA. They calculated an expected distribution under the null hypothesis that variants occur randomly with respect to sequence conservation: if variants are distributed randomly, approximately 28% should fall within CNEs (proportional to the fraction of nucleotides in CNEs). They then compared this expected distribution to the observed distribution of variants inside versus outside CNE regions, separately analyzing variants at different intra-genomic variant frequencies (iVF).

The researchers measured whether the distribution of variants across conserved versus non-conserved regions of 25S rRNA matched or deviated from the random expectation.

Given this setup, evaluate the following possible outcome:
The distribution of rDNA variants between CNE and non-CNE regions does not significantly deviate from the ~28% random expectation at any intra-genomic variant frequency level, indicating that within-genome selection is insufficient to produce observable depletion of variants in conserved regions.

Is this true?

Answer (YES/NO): NO